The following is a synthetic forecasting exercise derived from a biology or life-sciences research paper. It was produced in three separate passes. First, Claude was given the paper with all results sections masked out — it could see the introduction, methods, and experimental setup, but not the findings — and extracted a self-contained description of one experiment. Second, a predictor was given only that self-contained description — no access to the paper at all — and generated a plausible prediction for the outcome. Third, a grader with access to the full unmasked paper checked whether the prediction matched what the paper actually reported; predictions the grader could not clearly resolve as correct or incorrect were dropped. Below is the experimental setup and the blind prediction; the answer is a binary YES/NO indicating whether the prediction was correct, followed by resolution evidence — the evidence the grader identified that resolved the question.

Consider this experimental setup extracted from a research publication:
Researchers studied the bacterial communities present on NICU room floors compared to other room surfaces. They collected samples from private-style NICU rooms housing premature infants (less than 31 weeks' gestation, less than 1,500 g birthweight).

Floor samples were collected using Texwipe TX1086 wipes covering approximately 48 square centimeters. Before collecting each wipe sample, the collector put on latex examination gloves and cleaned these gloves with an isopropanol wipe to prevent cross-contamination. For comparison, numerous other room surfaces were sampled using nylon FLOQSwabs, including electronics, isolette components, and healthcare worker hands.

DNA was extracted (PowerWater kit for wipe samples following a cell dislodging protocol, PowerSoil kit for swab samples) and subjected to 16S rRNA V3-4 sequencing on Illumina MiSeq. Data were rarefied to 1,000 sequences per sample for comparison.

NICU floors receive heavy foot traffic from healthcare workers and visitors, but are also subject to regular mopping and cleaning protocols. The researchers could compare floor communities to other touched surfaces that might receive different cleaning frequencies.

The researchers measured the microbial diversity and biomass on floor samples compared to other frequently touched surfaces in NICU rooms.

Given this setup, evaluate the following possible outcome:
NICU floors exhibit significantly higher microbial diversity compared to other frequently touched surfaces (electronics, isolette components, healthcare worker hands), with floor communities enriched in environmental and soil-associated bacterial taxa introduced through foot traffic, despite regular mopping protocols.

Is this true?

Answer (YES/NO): NO